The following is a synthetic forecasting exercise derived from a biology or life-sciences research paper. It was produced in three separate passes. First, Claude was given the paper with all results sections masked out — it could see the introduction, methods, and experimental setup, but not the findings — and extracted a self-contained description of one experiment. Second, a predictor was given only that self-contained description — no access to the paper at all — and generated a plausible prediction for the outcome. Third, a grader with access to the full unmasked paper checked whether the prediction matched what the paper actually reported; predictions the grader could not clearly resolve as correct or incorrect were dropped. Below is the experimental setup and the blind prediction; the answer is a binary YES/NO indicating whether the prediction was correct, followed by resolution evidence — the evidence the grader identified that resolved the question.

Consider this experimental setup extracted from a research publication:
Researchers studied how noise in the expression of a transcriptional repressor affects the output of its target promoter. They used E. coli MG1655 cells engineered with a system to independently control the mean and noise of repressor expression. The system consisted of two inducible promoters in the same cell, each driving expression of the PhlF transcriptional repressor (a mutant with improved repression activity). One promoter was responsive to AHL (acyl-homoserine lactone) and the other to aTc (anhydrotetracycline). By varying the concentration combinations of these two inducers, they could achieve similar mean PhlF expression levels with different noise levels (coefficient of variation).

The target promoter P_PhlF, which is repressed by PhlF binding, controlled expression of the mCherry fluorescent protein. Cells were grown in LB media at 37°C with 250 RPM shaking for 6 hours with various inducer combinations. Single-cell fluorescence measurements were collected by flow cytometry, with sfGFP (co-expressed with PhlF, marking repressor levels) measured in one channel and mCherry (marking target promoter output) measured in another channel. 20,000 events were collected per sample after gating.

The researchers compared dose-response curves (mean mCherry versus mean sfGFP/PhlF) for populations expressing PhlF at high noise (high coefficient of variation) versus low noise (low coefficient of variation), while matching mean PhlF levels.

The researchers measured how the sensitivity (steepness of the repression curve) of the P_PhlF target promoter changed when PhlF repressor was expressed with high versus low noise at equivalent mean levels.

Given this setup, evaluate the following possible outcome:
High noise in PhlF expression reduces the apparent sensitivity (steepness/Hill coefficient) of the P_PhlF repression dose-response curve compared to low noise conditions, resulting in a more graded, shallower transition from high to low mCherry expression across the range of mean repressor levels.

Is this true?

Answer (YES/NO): YES